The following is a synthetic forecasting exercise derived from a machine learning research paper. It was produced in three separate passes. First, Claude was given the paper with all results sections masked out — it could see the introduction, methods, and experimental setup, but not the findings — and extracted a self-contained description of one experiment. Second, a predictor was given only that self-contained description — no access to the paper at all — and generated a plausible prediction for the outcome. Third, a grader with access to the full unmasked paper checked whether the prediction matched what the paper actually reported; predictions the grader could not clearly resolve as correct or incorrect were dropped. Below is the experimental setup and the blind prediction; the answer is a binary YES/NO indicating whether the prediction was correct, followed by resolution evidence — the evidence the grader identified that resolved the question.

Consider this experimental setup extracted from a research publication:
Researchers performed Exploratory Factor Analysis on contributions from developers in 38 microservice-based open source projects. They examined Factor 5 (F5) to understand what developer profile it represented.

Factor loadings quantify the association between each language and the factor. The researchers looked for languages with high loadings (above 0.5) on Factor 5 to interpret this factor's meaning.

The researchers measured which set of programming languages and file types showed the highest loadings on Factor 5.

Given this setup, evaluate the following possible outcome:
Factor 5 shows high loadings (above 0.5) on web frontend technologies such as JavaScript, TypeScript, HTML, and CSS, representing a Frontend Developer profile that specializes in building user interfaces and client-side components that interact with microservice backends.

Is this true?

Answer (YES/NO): NO